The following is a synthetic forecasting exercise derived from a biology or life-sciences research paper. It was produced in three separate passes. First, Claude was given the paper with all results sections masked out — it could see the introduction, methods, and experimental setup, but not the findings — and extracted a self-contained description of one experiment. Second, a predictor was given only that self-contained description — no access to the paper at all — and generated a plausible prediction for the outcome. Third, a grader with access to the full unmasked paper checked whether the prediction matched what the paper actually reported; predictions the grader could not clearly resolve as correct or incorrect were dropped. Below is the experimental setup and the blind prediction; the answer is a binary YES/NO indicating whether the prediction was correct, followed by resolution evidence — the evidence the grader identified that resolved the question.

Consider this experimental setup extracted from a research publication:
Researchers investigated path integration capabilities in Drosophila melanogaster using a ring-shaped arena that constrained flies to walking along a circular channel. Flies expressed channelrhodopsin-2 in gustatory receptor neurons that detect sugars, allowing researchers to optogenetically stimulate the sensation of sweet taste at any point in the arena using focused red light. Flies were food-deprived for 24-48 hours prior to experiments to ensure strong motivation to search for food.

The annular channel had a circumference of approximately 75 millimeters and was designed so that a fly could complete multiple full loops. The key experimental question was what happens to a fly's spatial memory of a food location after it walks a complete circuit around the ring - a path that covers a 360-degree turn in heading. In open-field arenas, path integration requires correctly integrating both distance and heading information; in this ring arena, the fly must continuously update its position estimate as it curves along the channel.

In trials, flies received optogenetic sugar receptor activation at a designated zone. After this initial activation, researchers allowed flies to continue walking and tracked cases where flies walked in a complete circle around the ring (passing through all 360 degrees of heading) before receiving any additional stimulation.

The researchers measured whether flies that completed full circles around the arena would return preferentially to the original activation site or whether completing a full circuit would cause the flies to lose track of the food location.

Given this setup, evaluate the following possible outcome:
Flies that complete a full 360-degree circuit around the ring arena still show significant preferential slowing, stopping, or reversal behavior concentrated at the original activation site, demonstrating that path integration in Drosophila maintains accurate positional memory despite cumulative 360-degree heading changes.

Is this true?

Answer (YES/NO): YES